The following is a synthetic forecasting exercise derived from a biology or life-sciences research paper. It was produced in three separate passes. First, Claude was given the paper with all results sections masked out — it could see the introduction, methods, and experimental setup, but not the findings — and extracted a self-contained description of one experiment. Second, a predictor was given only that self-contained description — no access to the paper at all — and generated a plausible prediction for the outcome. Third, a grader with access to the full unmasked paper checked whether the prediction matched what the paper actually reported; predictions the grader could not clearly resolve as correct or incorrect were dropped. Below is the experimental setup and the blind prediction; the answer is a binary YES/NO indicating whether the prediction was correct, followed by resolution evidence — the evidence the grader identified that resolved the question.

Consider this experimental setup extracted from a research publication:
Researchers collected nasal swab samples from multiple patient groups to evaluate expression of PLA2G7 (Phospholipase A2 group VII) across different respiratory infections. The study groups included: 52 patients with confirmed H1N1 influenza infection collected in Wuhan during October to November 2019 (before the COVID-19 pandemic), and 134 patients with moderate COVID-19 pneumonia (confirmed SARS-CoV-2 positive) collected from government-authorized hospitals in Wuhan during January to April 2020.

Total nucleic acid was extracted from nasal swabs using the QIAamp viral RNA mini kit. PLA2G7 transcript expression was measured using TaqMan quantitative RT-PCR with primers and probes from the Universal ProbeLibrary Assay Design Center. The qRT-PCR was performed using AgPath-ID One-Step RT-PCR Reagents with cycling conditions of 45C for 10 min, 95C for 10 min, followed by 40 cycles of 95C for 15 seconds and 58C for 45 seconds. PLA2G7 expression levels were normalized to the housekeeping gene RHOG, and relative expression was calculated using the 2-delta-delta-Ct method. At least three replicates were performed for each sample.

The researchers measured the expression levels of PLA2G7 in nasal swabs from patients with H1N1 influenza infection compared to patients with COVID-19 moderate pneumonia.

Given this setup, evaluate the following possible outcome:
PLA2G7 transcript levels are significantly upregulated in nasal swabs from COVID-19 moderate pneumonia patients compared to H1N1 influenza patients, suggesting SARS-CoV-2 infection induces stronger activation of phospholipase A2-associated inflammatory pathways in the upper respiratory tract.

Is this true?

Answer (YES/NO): YES